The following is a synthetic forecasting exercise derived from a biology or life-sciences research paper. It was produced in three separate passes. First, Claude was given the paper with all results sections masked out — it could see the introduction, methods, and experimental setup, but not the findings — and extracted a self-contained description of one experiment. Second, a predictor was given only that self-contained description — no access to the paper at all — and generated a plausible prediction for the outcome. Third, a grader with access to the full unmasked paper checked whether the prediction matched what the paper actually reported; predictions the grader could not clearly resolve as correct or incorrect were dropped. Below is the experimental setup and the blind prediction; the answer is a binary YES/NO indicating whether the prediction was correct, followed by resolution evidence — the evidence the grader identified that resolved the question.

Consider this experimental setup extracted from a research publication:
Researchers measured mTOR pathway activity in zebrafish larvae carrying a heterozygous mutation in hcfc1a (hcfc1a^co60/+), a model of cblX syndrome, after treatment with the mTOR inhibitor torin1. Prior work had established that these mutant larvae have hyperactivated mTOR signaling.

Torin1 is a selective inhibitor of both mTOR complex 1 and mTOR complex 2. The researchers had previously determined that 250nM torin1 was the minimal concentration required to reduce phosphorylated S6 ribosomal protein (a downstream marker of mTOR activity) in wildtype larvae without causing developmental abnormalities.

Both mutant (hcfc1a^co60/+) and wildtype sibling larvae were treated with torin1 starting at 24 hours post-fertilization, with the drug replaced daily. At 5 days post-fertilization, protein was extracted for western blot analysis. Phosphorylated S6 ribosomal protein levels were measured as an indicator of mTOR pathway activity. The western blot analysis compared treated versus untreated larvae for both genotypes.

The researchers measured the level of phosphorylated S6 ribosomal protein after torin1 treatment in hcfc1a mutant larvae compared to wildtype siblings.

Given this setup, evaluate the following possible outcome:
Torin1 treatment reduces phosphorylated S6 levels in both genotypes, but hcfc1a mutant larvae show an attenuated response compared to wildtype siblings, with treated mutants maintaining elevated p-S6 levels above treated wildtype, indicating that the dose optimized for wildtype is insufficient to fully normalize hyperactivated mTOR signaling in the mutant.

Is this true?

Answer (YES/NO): NO